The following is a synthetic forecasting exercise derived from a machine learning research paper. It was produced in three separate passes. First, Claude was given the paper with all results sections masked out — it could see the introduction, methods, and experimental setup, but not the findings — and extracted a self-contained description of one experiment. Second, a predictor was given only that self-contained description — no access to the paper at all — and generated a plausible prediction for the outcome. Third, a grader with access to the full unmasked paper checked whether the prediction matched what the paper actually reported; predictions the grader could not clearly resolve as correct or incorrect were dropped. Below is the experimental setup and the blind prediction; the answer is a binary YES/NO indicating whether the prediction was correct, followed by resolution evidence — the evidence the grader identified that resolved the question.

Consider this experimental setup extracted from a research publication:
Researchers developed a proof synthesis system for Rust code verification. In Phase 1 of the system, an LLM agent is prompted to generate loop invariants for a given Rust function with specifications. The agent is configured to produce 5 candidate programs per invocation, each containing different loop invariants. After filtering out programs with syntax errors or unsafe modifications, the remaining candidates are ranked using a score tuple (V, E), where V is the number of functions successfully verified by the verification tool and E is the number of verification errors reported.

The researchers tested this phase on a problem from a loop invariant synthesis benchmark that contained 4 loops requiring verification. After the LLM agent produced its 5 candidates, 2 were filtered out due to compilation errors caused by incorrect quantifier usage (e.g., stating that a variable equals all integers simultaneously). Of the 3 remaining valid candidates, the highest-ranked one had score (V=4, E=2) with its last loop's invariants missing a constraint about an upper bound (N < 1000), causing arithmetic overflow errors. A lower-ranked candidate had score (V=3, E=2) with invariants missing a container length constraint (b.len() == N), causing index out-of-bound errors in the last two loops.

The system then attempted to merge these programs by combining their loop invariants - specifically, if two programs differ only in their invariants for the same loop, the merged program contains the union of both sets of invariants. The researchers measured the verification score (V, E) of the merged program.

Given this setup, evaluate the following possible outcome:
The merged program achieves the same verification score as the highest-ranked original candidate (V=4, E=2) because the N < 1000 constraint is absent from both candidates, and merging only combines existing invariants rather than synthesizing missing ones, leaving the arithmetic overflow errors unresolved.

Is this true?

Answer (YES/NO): NO